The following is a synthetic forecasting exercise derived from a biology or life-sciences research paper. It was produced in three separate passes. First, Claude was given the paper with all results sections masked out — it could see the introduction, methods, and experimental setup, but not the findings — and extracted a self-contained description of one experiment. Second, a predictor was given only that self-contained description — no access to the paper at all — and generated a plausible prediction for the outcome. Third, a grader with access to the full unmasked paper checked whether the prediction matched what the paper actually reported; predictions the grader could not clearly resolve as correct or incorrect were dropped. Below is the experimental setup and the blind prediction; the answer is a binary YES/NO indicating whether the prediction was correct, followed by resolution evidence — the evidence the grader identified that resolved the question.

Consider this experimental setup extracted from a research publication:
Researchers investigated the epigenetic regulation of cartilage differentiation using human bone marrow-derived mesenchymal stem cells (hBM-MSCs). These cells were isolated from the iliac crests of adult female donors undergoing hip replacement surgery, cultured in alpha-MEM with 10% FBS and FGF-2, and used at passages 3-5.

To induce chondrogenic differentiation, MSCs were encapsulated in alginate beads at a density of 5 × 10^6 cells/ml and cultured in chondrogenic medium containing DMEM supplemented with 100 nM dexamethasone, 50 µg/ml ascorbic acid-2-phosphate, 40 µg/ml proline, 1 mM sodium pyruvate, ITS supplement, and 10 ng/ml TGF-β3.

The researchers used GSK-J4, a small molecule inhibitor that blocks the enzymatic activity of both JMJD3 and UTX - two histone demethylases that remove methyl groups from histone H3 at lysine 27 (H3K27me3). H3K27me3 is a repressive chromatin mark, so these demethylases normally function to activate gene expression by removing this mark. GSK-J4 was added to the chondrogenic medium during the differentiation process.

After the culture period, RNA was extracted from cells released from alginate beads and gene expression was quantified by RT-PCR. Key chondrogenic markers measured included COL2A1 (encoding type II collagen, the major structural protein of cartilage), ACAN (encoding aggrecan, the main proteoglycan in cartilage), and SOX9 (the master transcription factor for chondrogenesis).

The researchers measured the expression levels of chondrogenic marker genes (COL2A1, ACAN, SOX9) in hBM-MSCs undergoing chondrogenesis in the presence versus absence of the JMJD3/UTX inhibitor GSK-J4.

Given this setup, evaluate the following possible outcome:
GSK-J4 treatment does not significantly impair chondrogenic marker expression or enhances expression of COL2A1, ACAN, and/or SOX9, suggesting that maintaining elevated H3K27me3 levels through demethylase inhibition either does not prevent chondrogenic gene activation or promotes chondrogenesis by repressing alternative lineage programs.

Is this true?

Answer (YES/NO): NO